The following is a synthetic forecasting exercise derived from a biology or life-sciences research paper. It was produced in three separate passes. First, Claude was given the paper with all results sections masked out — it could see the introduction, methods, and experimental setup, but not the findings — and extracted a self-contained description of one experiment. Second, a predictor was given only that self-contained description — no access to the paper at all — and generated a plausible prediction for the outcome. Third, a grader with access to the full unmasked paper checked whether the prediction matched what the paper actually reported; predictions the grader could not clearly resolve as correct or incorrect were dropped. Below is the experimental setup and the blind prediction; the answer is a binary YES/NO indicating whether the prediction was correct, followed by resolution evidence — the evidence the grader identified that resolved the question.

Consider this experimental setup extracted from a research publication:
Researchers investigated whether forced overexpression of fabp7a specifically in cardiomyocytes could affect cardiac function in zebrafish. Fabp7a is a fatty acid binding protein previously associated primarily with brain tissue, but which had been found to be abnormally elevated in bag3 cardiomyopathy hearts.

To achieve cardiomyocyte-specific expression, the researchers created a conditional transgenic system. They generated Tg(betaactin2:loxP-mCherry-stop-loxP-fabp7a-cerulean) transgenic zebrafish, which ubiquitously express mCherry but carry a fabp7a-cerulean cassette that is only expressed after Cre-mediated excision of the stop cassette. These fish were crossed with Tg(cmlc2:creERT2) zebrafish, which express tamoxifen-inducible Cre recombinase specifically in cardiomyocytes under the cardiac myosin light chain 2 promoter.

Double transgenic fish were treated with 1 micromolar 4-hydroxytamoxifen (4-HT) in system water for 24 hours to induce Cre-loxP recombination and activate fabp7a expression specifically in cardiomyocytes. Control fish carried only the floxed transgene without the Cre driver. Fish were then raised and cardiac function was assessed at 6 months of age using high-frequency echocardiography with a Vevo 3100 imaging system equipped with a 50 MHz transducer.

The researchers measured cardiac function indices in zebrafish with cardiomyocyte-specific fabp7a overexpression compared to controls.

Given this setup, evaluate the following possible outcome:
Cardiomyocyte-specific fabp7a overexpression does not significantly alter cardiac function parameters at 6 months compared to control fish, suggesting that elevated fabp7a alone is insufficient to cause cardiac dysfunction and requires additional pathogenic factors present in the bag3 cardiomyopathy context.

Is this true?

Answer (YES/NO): NO